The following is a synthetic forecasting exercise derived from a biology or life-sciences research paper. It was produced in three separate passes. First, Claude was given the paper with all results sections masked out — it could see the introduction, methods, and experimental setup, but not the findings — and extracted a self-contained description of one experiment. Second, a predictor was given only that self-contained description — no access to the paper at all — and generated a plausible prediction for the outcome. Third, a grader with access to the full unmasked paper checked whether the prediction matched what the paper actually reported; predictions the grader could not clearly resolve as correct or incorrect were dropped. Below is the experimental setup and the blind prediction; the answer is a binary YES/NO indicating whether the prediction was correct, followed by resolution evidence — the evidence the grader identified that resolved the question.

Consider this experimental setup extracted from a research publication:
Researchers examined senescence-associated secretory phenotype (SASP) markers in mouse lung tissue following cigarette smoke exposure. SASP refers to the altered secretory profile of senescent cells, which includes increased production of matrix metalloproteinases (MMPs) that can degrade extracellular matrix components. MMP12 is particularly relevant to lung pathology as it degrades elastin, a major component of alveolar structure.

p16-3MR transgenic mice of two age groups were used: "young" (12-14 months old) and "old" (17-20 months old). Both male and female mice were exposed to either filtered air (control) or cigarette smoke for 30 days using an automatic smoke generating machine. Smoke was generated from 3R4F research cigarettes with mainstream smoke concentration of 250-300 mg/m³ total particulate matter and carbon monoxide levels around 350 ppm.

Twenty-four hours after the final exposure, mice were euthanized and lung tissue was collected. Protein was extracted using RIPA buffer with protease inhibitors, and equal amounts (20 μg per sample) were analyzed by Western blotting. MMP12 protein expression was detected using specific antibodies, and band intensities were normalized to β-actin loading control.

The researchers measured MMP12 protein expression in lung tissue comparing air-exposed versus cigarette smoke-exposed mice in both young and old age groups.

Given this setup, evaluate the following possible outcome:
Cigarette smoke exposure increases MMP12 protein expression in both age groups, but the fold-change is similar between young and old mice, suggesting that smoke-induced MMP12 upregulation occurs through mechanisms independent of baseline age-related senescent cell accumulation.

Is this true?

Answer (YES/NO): NO